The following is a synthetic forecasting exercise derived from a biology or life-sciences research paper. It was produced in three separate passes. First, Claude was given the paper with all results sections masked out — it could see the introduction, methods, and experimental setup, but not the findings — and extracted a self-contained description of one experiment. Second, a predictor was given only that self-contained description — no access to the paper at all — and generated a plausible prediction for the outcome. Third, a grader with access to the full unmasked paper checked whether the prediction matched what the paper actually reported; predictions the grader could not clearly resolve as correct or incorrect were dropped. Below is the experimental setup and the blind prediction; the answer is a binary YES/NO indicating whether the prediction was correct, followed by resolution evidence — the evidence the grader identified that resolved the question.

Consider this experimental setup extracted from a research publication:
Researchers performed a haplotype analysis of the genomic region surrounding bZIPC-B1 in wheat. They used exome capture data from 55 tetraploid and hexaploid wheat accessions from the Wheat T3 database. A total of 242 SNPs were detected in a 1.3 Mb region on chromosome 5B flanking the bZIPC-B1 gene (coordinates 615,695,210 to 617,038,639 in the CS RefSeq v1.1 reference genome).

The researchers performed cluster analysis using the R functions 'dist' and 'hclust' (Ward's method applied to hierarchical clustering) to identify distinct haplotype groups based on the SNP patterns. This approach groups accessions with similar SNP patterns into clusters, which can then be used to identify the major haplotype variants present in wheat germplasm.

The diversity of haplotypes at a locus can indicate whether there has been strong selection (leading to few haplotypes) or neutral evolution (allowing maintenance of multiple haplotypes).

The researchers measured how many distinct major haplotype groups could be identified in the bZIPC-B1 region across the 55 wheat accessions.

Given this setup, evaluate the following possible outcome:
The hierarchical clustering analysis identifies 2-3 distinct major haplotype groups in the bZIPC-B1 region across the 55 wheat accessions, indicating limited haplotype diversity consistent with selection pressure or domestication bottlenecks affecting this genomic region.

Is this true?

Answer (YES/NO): YES